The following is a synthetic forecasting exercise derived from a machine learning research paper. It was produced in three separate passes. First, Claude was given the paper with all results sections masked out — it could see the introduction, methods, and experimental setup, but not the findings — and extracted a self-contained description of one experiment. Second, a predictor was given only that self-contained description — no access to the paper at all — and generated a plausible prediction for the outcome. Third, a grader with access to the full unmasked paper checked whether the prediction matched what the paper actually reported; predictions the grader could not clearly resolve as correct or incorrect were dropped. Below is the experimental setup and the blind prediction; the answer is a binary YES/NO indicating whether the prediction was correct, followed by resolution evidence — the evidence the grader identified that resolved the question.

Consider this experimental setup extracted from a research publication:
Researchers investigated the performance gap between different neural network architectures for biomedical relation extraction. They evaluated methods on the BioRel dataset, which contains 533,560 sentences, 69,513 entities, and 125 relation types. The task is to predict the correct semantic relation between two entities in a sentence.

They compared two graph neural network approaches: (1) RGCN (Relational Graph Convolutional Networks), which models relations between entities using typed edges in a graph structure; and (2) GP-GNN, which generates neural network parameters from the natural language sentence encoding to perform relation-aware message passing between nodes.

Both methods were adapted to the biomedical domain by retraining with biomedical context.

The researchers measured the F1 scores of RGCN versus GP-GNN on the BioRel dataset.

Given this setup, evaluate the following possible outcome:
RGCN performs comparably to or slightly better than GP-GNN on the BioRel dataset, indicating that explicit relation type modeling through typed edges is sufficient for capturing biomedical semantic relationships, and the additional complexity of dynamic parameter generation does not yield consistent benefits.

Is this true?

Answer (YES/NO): NO